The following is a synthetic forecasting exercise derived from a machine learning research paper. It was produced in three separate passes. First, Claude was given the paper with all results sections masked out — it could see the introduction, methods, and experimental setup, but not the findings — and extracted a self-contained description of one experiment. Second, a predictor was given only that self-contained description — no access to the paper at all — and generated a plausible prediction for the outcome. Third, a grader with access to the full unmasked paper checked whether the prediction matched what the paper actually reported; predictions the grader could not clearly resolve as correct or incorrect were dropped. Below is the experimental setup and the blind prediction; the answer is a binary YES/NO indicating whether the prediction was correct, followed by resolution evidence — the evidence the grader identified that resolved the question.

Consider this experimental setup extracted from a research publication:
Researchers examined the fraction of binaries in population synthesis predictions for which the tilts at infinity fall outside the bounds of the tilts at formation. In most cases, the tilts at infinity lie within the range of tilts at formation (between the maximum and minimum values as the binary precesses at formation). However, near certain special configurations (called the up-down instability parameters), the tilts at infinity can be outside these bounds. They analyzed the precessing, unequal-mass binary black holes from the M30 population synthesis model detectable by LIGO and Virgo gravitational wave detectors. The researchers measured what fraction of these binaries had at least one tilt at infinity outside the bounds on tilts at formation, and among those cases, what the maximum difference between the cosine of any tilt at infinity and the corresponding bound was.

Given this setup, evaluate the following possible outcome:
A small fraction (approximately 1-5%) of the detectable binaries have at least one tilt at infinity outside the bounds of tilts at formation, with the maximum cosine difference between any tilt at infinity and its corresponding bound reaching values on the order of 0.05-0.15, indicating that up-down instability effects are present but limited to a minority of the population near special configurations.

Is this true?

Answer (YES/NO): NO